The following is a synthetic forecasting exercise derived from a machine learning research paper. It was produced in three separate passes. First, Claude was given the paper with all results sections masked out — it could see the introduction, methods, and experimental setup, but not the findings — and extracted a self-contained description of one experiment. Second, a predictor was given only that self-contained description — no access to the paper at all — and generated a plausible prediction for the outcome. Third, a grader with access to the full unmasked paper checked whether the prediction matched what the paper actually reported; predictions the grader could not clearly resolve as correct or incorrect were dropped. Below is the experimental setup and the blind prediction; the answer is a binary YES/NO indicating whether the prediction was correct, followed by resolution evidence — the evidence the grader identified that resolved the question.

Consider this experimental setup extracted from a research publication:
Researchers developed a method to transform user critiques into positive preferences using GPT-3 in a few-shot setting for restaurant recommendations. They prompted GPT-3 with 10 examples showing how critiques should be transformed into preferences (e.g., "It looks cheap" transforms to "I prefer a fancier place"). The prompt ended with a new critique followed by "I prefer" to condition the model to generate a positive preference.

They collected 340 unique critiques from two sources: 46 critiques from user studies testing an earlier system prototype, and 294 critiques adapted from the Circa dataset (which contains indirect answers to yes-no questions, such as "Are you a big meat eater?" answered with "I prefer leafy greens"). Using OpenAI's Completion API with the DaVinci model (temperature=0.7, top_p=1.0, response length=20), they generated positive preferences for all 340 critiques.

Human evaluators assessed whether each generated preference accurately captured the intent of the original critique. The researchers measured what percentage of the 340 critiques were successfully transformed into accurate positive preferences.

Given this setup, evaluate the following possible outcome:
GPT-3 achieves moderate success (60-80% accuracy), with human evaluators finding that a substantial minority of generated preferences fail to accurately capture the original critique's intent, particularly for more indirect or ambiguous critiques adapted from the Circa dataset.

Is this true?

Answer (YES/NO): NO